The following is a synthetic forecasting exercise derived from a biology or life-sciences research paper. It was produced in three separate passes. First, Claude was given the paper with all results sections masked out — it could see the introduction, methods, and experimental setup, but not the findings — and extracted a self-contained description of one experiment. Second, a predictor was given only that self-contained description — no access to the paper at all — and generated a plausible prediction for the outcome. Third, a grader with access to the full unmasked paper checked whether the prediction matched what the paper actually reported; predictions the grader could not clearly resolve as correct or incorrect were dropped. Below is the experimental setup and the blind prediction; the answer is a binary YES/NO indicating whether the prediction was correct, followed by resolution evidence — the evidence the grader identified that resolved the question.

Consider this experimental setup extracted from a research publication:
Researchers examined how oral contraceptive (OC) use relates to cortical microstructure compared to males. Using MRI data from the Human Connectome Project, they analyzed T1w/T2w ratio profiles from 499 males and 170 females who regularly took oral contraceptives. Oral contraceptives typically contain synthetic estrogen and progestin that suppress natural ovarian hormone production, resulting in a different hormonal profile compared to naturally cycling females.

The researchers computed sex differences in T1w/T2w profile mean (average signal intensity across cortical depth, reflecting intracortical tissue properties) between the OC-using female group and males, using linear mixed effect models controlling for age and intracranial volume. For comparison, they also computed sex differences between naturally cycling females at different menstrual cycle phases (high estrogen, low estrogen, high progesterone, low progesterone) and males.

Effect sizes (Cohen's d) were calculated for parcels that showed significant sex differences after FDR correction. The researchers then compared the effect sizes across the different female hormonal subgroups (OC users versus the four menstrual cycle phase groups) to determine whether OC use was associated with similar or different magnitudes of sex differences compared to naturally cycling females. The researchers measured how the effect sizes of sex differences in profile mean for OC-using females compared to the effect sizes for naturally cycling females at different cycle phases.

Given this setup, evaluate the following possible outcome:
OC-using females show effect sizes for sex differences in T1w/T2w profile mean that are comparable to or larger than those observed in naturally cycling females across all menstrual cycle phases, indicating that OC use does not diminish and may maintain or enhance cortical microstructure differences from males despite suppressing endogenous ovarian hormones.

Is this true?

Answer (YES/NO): YES